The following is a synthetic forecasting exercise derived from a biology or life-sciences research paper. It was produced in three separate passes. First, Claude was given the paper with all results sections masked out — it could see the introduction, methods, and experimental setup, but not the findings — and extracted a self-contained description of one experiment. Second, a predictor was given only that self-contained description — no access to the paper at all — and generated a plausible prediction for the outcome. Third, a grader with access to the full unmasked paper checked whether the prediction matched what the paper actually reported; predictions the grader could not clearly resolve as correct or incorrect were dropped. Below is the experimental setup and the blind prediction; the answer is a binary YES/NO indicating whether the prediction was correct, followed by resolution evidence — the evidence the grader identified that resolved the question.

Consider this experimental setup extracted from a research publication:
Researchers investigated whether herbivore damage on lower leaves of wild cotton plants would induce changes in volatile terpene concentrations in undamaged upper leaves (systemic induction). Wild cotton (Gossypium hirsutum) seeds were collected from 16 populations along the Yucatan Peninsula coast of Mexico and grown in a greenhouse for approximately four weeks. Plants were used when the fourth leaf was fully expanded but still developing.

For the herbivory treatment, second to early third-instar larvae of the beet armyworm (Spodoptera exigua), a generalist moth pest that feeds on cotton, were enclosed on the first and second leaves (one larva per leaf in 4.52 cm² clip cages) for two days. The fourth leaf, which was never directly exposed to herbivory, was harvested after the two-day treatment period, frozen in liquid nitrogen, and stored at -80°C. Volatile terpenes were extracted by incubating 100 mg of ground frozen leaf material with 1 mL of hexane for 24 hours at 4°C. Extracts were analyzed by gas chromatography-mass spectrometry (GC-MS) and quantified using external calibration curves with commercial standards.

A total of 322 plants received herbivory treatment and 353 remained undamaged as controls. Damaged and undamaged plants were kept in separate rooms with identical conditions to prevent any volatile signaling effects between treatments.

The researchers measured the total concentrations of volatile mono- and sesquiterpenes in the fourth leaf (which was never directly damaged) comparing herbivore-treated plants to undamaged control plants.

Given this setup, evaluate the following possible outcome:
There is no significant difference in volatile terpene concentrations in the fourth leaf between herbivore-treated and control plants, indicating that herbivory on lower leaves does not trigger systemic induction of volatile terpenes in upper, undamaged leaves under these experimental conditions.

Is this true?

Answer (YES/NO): NO